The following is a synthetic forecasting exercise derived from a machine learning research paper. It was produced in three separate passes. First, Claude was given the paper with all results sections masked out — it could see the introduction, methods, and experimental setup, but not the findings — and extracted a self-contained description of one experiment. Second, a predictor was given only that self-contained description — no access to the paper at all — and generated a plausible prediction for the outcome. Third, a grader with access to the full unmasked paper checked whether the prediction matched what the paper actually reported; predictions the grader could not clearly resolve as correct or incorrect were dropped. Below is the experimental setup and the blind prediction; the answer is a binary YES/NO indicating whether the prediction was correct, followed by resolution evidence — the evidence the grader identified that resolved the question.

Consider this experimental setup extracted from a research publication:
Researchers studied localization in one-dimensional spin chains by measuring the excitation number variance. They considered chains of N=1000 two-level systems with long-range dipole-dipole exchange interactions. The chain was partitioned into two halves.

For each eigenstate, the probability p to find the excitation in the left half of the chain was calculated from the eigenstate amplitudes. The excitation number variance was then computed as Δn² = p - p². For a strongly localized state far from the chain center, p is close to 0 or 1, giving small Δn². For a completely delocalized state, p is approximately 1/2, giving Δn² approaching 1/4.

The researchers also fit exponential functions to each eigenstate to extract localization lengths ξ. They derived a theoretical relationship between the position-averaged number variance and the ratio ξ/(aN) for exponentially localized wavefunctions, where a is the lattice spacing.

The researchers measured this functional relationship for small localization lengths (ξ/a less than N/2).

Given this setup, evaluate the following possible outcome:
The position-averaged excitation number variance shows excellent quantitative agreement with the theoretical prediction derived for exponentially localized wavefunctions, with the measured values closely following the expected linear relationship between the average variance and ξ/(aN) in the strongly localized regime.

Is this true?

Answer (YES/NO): YES